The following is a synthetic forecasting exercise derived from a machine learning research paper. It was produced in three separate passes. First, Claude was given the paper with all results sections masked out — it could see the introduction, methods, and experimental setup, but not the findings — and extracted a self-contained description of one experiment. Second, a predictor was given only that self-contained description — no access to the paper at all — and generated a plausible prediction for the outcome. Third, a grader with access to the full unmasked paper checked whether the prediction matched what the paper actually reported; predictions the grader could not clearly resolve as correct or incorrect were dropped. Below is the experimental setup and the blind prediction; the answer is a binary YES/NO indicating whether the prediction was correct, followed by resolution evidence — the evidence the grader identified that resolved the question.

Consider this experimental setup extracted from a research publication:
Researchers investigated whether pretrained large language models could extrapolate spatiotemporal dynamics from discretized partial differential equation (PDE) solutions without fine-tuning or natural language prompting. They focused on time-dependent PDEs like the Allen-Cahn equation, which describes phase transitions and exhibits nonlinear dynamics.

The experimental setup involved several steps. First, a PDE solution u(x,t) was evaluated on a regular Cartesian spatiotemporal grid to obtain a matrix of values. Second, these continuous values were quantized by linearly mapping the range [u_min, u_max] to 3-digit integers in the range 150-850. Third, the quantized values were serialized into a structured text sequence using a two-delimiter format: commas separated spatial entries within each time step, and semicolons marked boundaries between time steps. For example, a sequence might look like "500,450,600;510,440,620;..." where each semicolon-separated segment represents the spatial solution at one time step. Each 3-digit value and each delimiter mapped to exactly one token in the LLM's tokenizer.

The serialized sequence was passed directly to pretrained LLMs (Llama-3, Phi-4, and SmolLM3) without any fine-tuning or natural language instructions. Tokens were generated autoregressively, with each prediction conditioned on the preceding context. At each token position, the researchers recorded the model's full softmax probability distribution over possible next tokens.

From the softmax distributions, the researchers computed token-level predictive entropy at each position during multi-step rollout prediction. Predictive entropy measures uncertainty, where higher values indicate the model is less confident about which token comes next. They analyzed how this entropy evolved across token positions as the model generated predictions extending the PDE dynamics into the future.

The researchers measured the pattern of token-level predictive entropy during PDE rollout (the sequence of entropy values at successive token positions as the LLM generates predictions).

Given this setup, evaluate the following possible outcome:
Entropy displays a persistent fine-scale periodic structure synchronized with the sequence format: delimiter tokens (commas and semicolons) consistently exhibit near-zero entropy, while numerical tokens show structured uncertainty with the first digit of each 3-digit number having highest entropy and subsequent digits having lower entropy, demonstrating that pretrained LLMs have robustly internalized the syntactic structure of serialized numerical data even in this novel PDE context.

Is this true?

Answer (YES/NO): NO